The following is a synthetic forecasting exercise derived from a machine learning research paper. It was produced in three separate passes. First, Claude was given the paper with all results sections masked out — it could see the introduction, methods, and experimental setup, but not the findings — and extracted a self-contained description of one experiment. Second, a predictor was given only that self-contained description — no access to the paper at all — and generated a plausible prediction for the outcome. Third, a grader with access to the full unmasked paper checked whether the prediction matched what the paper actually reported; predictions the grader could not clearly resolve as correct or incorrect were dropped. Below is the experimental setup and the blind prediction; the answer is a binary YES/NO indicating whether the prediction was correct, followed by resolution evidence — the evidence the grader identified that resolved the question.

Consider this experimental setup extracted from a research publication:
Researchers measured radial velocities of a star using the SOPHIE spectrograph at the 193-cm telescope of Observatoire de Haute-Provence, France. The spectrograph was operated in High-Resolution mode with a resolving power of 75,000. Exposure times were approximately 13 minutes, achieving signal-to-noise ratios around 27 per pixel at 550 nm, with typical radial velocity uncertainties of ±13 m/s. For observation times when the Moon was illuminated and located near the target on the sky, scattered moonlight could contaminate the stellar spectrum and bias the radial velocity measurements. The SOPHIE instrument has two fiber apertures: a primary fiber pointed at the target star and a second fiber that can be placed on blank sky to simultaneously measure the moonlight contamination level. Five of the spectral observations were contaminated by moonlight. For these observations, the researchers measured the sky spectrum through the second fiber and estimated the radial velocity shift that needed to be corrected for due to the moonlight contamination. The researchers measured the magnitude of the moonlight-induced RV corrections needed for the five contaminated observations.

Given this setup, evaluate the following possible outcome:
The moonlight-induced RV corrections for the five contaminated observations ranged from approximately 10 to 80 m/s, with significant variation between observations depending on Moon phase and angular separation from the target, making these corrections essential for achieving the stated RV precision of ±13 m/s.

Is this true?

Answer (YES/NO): NO